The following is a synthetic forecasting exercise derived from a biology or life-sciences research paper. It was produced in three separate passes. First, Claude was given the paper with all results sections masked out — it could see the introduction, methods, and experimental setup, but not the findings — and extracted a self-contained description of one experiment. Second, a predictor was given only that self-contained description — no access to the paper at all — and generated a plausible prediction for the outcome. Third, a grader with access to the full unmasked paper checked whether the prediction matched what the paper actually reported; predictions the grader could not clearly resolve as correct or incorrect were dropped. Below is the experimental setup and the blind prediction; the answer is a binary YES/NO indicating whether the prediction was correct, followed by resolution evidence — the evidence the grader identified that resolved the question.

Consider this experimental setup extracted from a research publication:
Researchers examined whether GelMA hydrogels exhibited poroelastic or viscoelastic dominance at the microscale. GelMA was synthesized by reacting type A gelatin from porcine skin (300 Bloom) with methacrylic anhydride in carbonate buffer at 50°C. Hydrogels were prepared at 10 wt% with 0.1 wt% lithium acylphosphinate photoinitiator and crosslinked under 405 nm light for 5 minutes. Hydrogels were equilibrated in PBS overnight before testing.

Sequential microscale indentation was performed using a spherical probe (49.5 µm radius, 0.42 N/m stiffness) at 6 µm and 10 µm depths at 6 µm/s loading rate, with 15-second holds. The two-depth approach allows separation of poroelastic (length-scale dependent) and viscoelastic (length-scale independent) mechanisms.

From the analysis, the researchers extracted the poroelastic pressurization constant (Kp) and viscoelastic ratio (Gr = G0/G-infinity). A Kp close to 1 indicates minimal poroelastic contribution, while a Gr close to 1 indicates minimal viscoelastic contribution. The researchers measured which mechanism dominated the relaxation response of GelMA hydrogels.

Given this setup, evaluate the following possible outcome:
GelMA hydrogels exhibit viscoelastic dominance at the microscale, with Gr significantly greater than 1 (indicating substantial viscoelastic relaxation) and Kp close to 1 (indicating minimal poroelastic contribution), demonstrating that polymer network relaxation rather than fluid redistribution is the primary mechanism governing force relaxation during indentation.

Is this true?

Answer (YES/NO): NO